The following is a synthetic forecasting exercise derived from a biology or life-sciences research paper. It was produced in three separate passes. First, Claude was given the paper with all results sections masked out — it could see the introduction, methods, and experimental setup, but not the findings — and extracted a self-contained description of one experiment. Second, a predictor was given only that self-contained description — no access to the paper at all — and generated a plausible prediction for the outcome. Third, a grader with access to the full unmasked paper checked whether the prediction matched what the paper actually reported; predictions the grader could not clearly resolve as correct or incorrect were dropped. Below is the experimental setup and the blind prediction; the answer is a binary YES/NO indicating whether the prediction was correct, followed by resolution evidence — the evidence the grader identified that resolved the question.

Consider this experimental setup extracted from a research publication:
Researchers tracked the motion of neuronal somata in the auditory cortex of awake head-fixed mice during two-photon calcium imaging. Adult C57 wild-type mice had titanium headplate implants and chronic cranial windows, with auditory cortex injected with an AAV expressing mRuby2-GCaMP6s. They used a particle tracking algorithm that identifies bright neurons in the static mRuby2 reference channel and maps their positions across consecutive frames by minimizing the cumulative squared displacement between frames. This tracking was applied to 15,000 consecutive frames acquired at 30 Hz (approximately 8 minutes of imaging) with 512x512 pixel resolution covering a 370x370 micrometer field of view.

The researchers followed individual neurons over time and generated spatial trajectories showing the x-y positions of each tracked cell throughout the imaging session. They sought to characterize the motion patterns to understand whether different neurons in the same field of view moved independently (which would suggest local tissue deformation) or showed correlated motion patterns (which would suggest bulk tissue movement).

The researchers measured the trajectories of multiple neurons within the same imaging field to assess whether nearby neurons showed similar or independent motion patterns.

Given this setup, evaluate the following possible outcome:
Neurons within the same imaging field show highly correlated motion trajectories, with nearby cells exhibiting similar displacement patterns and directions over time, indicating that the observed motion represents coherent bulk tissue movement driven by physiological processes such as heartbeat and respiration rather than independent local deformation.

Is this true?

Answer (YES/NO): YES